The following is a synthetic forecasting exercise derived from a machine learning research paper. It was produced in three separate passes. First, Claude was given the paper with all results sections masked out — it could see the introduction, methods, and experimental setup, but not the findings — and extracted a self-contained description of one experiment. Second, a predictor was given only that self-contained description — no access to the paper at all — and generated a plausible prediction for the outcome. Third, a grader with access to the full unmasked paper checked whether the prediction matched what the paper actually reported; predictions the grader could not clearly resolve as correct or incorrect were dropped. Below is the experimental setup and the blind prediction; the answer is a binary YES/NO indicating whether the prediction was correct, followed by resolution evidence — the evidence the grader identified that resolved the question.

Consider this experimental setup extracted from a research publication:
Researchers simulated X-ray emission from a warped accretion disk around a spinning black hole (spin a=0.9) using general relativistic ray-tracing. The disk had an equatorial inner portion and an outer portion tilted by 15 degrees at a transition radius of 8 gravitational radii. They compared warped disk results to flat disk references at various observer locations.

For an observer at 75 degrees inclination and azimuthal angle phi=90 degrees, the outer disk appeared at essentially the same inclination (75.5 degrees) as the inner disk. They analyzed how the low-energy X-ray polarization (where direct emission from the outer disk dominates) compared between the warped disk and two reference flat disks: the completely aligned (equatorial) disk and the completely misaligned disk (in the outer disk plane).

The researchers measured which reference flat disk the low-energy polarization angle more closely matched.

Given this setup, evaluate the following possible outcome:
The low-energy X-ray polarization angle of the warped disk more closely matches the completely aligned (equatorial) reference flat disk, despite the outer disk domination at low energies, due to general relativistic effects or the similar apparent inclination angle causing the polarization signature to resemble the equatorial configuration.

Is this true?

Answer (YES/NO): NO